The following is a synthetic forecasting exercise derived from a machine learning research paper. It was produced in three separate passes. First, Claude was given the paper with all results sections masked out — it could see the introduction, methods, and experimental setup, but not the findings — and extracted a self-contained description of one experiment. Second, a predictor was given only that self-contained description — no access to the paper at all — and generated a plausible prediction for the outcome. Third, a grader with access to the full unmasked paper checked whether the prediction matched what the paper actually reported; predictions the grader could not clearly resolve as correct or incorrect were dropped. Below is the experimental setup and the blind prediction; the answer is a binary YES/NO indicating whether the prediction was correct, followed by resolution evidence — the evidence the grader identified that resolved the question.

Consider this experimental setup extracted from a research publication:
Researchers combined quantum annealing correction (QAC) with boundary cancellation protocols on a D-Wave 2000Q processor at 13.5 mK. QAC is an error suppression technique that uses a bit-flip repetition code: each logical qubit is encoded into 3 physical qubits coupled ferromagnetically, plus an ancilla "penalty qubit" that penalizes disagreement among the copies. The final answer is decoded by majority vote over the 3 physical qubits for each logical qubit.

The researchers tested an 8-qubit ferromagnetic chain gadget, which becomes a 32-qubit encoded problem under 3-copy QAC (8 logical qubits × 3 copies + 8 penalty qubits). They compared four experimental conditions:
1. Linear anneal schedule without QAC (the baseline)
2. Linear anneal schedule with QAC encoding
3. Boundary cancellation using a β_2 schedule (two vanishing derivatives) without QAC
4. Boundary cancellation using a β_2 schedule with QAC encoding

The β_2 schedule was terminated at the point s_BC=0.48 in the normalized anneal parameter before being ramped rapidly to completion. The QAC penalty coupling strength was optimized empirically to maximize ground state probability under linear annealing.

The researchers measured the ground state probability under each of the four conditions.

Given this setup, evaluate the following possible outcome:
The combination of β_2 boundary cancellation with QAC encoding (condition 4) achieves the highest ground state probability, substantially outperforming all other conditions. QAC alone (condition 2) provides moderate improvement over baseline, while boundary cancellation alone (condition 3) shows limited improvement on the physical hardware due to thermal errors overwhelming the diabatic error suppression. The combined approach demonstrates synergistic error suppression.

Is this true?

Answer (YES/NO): NO